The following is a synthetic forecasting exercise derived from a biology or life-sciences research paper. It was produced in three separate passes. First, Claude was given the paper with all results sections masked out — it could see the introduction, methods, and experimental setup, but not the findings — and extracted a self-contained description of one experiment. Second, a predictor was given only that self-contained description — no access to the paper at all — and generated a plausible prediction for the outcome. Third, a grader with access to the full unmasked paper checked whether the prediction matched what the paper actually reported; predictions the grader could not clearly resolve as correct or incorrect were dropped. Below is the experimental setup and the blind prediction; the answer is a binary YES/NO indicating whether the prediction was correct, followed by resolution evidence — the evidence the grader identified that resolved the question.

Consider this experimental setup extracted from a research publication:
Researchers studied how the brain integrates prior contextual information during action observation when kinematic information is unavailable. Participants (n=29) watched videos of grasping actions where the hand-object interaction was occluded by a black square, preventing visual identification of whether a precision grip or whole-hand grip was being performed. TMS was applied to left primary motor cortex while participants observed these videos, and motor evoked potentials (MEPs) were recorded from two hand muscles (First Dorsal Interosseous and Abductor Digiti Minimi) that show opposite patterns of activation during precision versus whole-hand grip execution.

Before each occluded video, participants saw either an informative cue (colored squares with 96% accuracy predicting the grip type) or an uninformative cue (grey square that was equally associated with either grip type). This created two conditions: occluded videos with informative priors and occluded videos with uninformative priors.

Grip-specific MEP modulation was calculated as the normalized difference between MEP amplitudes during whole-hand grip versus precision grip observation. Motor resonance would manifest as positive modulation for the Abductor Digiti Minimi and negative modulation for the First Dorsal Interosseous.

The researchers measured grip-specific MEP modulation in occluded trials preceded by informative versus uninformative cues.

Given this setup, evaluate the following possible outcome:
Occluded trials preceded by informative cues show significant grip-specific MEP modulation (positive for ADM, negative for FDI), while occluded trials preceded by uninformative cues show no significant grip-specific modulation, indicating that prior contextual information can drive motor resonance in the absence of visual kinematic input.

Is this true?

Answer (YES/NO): YES